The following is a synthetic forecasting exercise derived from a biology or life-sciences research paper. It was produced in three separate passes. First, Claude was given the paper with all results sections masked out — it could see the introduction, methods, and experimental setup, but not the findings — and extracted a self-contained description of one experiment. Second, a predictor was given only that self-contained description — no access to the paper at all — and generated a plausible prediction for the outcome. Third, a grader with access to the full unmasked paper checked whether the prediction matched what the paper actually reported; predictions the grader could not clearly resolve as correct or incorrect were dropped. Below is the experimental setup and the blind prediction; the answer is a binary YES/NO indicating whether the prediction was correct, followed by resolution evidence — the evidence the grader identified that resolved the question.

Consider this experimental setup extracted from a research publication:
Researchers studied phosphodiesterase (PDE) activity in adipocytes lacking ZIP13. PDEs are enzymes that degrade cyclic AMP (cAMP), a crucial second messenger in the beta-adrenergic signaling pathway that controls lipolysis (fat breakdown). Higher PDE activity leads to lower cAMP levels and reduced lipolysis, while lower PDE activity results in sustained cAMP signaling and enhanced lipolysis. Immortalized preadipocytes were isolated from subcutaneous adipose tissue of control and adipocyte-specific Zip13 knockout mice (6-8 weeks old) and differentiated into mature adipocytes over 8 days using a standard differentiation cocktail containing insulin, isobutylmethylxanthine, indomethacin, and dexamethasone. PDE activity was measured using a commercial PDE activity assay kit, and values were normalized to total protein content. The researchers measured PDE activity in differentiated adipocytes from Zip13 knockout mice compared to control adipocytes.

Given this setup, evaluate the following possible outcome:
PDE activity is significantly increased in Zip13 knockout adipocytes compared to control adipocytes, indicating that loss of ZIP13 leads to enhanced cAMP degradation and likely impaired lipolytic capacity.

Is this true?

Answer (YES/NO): NO